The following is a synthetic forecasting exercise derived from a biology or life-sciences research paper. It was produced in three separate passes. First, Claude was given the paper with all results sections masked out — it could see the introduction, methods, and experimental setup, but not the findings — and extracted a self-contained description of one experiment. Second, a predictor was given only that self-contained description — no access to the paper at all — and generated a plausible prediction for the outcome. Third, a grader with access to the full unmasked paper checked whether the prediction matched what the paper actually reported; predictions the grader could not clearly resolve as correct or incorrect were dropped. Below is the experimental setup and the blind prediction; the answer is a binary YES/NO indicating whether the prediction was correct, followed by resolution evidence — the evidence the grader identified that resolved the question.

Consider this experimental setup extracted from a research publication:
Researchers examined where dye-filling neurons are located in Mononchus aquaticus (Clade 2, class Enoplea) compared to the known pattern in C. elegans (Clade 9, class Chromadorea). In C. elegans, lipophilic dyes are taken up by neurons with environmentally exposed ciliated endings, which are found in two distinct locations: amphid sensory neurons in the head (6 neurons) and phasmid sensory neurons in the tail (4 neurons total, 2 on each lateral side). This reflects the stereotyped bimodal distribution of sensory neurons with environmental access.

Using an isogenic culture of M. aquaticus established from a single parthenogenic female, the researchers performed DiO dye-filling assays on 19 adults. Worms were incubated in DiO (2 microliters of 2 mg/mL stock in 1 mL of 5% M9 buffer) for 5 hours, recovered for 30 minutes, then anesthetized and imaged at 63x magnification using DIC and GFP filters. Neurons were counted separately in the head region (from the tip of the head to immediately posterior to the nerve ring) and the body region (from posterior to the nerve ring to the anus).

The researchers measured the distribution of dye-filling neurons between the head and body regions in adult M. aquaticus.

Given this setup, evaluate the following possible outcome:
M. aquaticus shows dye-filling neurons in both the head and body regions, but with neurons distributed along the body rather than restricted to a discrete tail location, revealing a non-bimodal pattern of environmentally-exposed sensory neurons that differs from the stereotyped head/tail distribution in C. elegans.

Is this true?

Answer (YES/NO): YES